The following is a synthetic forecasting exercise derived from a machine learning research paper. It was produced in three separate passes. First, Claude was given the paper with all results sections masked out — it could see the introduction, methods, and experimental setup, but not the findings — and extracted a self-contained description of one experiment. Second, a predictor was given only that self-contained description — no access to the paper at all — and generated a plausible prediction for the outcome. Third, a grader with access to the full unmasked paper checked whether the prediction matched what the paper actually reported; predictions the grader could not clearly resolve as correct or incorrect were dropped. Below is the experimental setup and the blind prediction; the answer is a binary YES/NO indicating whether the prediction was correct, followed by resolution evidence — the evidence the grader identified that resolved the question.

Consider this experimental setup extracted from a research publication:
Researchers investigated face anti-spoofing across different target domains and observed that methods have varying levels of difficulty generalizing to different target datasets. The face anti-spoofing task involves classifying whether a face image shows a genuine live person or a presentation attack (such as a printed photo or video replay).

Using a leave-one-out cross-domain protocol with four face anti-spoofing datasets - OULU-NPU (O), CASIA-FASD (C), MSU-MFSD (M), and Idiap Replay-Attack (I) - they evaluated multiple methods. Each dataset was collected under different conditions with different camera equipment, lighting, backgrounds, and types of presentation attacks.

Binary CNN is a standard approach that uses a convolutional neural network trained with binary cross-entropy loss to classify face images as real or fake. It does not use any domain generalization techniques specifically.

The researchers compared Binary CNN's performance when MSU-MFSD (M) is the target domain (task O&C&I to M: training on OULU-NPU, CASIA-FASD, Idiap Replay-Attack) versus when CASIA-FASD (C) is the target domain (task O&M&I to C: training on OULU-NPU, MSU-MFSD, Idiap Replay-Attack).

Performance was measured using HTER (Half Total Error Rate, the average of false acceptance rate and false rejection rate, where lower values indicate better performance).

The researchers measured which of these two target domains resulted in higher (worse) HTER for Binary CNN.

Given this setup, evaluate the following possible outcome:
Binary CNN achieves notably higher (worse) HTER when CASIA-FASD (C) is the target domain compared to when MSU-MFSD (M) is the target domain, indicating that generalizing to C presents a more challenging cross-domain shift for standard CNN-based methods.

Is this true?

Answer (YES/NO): YES